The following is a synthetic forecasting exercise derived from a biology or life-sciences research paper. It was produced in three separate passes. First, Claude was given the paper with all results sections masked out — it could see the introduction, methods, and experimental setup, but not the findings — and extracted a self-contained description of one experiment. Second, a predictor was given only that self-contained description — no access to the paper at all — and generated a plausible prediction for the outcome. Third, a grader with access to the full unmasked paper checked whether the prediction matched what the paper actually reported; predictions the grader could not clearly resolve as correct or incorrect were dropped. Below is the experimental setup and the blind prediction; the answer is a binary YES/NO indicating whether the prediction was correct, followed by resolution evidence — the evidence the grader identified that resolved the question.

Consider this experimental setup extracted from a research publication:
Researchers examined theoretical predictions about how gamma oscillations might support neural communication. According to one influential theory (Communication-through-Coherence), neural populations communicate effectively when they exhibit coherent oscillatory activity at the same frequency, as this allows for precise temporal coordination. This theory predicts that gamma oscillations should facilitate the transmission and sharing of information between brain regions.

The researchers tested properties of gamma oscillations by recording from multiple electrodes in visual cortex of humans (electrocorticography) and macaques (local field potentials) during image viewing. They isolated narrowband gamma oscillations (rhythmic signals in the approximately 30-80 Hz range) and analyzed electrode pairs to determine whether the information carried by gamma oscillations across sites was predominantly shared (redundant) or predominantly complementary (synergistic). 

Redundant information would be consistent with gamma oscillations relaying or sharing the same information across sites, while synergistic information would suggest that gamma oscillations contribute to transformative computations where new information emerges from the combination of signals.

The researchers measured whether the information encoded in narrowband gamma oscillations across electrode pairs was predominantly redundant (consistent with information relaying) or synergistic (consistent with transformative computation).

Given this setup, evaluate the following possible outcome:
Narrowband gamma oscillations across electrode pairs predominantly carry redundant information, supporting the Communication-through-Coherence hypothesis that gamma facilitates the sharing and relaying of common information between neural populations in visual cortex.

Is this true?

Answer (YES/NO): YES